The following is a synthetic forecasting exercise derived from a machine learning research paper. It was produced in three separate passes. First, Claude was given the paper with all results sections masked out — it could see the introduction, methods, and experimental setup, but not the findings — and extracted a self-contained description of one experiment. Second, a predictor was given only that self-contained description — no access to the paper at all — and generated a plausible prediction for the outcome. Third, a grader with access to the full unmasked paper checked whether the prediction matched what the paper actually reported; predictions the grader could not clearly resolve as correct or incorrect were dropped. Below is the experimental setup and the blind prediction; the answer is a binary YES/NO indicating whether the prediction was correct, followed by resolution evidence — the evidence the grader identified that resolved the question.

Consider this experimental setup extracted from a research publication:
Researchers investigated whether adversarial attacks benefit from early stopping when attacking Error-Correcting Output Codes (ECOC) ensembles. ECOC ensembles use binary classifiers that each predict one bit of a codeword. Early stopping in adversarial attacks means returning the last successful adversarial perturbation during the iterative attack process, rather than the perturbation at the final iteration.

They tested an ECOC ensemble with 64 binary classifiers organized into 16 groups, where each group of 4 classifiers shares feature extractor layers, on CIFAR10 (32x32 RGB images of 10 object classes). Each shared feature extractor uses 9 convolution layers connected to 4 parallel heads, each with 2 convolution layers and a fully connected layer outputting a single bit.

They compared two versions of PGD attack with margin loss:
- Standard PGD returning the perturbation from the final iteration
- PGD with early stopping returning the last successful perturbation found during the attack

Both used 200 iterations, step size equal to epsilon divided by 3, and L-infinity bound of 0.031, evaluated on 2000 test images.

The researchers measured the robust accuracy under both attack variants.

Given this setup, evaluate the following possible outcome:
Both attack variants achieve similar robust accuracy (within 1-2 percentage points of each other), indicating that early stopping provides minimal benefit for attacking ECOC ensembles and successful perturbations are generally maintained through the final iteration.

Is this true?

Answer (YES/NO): NO